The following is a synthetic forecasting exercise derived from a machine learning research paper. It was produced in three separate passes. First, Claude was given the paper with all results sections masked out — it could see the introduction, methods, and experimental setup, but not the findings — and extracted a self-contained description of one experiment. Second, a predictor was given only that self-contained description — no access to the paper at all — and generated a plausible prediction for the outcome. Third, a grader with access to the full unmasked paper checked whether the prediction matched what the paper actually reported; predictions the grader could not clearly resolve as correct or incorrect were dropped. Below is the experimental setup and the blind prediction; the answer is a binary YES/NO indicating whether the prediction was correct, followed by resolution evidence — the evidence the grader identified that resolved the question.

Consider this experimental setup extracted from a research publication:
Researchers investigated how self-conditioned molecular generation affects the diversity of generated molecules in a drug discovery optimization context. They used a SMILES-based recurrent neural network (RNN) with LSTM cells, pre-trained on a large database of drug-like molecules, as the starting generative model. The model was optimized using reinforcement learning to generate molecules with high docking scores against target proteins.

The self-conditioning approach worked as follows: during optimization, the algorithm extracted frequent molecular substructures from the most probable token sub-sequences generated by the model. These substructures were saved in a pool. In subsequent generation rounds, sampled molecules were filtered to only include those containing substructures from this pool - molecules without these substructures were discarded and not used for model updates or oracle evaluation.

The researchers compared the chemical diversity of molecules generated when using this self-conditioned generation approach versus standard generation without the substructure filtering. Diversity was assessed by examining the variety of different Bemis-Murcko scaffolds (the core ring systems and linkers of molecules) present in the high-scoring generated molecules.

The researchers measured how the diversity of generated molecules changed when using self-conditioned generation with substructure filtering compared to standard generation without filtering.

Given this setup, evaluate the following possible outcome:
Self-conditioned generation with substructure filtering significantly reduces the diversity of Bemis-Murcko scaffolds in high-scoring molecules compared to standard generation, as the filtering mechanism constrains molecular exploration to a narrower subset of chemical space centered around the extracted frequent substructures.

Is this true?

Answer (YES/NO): NO